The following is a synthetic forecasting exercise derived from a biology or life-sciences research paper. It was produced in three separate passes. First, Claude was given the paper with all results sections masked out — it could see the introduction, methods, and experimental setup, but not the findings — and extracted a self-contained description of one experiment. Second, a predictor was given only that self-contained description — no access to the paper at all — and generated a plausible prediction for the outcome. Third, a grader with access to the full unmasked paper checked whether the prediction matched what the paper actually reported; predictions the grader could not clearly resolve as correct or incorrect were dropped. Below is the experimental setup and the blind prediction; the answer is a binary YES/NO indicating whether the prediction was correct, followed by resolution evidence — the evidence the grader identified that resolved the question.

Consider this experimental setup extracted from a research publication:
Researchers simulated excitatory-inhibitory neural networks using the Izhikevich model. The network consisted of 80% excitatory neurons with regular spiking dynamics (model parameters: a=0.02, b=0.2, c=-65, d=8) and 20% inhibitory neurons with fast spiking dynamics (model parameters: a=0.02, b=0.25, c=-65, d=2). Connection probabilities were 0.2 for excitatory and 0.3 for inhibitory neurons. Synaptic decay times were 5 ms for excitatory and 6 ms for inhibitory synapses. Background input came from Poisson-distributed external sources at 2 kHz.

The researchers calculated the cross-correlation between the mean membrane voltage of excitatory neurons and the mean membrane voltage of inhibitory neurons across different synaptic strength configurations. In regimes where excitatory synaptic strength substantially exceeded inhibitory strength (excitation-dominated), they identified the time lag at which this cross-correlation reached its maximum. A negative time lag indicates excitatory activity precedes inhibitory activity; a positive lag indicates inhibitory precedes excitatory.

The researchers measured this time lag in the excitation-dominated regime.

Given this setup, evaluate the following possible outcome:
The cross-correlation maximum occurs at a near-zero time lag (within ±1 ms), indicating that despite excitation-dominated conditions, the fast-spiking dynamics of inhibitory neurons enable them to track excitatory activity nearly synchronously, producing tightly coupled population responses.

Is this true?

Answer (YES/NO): NO